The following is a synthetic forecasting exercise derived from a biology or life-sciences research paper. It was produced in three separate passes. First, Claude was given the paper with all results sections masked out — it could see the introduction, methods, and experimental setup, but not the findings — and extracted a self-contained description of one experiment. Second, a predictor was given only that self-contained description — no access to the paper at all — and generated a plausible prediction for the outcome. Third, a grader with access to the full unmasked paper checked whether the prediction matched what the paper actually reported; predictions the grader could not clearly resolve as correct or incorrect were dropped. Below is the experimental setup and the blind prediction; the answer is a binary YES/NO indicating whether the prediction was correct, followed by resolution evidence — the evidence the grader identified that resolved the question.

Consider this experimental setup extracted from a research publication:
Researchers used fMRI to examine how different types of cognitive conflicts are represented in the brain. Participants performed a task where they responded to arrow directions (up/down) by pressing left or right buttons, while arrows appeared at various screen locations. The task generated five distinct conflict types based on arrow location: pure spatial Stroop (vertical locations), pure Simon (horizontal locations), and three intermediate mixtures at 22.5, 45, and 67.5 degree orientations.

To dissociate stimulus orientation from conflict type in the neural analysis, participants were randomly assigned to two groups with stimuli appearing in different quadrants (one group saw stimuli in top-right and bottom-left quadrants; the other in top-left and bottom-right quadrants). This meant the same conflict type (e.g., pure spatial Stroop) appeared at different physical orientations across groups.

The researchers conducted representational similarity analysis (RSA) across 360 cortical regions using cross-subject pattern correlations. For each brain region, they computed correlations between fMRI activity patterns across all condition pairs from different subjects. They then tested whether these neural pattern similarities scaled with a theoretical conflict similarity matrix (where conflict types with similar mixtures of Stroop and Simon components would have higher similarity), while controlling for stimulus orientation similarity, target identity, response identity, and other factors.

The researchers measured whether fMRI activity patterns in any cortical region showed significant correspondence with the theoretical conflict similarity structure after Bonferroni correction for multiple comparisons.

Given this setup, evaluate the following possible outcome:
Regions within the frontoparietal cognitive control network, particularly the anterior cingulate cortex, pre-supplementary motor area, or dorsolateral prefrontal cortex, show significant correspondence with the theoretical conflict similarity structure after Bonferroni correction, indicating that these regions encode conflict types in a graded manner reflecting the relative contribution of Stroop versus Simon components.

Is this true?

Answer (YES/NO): YES